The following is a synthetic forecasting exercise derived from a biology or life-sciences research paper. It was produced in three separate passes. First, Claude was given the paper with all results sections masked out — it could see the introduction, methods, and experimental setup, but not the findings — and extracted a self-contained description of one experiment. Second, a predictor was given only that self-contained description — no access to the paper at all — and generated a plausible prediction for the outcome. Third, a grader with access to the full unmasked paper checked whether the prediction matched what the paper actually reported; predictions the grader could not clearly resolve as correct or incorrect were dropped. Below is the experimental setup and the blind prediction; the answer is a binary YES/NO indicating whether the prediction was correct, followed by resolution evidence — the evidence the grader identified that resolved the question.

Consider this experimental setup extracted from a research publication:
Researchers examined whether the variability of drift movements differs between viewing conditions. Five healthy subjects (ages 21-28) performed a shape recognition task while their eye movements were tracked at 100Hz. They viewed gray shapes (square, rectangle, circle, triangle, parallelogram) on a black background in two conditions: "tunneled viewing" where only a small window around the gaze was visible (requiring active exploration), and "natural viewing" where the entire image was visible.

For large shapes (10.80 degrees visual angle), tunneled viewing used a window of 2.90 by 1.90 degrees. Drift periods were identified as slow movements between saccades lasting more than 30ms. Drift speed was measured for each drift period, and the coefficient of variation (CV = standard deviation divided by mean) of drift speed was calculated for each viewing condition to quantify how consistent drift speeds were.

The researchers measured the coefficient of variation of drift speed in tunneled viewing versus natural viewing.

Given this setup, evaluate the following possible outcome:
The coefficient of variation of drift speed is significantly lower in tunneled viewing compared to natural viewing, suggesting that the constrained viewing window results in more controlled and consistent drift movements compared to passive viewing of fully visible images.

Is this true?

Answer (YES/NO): NO